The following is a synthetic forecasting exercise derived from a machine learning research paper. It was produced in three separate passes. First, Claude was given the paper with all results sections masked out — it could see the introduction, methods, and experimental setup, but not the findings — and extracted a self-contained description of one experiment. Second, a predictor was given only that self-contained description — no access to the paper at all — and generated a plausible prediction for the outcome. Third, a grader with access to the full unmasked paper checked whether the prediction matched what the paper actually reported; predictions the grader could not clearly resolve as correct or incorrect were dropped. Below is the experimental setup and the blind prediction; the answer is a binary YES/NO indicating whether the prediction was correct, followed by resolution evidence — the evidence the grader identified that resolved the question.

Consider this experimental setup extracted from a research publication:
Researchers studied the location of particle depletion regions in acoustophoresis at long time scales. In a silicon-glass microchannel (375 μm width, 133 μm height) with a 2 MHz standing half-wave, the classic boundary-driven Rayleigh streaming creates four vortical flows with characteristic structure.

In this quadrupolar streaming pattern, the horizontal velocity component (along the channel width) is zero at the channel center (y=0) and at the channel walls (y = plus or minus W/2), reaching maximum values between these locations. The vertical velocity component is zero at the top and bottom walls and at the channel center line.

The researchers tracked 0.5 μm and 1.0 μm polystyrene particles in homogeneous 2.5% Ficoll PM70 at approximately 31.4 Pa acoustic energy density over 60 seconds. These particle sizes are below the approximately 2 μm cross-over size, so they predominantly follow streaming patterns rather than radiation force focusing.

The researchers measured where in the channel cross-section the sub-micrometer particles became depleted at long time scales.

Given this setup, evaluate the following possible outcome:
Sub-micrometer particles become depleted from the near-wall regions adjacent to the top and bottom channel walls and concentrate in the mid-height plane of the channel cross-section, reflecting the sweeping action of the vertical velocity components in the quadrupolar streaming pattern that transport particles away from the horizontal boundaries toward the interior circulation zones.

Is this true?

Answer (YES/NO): NO